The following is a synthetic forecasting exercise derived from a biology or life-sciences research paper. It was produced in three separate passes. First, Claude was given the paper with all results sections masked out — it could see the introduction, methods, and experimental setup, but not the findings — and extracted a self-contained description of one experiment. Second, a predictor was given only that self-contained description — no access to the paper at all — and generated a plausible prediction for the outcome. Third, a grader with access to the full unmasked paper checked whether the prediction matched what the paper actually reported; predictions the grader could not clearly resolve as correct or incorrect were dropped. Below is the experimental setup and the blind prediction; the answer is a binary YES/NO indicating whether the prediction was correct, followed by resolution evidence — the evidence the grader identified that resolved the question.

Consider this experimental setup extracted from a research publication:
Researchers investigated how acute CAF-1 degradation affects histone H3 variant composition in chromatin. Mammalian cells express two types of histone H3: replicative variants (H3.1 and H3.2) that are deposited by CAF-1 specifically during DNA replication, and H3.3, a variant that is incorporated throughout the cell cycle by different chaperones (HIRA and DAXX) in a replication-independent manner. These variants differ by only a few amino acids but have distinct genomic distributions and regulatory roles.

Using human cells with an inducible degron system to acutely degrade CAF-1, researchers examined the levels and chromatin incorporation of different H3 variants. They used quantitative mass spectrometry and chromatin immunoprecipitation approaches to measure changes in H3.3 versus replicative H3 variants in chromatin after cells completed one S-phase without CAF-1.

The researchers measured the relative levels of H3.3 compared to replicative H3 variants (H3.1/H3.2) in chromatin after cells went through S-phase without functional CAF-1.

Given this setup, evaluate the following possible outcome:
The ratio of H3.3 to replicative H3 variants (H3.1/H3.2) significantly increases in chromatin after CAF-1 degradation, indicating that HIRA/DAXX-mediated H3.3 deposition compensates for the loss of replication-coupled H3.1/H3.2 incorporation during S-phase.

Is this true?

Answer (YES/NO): YES